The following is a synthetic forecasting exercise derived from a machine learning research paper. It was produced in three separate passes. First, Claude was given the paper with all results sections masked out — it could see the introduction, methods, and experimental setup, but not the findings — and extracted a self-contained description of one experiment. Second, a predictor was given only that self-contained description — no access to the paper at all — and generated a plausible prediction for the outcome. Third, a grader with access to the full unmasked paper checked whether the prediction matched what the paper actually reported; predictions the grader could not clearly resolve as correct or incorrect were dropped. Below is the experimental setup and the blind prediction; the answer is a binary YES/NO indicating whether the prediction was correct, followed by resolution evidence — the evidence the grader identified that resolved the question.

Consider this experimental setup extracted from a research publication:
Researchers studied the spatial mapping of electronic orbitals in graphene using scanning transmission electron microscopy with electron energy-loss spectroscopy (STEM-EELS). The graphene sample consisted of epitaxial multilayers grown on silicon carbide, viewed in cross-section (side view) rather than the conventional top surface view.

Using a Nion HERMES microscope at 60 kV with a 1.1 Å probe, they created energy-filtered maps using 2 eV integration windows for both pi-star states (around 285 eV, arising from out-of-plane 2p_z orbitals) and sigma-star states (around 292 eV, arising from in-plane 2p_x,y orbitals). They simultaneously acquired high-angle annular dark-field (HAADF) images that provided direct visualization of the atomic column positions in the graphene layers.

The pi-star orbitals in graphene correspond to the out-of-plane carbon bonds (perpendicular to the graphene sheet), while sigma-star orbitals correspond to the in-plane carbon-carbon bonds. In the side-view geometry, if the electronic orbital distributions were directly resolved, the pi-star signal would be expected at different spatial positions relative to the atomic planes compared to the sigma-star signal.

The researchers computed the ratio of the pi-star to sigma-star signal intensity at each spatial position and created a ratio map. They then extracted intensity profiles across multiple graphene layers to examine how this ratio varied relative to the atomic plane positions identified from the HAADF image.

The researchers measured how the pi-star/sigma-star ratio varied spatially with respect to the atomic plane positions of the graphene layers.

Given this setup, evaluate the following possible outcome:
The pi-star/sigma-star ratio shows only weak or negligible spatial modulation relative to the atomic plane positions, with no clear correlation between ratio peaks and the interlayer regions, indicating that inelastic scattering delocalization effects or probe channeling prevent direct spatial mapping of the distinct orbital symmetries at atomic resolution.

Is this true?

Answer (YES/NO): NO